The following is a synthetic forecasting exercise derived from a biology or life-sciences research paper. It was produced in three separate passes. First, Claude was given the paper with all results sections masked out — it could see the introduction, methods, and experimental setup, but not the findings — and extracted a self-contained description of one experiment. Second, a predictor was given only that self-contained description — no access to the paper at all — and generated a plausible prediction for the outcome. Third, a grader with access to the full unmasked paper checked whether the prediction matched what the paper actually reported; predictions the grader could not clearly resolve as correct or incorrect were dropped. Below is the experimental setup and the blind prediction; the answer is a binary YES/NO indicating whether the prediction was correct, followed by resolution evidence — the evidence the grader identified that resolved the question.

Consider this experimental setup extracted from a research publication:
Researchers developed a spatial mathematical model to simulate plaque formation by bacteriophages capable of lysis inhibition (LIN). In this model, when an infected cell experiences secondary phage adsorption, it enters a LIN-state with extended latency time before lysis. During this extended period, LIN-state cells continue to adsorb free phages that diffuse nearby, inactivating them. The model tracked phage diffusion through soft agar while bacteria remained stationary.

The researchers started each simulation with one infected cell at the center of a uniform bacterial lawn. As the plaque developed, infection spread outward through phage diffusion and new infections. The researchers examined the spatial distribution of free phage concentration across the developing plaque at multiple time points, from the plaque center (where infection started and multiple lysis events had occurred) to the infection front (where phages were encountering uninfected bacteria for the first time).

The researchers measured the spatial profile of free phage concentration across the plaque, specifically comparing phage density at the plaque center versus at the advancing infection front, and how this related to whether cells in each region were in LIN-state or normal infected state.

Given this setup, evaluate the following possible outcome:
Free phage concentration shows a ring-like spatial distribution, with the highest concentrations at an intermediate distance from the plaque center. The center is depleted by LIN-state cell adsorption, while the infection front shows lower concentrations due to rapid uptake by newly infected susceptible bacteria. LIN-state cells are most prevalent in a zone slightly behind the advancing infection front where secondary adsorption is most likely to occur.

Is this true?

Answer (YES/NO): NO